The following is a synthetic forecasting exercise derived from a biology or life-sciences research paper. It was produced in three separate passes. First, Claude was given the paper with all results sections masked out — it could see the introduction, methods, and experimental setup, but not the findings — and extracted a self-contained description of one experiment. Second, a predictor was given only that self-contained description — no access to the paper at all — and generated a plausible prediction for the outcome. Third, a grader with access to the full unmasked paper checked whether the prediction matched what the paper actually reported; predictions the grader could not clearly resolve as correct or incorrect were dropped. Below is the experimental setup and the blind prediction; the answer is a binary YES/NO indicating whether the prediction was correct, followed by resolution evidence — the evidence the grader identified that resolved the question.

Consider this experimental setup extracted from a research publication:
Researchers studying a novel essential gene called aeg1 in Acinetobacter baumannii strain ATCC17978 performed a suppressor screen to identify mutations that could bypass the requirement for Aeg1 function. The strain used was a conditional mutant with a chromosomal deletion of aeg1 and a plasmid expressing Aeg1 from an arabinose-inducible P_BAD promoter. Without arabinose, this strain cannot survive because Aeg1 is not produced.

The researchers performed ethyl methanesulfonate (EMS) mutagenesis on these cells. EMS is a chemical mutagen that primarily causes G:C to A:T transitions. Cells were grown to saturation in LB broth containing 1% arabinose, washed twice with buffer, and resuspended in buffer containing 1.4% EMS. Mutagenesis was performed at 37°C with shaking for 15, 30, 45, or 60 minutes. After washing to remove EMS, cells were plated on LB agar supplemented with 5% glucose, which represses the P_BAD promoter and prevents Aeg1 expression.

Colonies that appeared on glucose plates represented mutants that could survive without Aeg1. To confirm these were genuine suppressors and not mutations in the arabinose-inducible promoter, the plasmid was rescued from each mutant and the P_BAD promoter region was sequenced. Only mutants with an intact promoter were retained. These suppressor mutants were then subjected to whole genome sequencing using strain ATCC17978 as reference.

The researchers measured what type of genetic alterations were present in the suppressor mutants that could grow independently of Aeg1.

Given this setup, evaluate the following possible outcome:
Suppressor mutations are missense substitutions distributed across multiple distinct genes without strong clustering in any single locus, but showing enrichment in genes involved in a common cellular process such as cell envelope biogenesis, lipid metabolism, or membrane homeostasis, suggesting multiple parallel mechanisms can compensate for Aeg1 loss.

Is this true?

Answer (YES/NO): NO